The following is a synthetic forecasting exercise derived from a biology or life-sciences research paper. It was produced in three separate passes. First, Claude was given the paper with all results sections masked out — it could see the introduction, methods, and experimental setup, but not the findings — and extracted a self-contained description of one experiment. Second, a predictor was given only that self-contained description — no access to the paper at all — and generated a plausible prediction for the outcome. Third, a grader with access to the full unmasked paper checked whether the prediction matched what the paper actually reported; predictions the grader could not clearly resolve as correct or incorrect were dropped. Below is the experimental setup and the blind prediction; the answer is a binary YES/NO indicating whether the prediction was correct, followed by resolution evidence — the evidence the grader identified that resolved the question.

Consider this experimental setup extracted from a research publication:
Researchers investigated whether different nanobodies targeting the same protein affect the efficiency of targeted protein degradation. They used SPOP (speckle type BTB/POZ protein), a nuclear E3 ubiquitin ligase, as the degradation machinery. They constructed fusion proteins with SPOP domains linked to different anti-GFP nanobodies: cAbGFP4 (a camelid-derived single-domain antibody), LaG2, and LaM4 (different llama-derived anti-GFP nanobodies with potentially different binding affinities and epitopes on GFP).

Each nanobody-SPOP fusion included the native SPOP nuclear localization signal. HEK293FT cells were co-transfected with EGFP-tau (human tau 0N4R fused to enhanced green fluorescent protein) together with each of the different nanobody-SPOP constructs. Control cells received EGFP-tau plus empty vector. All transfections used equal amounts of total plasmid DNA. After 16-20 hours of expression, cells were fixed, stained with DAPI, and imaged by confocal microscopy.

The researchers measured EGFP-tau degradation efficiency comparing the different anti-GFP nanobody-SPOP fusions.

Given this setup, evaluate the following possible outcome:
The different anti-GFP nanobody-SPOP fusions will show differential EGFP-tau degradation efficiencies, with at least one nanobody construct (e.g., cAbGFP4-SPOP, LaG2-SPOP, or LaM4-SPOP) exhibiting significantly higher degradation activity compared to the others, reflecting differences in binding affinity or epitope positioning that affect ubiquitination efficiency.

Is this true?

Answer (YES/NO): NO